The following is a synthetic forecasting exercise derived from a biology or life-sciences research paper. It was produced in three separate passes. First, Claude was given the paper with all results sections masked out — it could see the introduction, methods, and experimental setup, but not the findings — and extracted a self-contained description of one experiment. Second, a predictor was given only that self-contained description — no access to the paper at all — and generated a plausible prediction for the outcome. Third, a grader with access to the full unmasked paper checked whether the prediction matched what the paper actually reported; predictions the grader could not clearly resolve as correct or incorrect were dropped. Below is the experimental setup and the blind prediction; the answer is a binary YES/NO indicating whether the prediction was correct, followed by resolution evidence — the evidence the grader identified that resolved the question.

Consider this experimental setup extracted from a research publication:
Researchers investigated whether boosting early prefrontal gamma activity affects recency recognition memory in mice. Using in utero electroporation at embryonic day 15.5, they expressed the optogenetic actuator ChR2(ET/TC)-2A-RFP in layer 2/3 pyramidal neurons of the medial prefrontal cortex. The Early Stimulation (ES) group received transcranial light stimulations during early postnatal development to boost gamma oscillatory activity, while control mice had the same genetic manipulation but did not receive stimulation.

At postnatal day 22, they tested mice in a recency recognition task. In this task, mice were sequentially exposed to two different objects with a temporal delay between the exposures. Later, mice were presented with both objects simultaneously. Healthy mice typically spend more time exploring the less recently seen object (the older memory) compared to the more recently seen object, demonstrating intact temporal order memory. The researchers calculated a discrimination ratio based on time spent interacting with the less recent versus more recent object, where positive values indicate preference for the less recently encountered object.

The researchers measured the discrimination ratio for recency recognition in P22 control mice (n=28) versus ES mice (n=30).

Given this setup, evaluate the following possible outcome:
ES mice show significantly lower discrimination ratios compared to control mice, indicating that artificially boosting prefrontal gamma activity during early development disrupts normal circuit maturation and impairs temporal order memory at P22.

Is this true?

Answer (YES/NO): YES